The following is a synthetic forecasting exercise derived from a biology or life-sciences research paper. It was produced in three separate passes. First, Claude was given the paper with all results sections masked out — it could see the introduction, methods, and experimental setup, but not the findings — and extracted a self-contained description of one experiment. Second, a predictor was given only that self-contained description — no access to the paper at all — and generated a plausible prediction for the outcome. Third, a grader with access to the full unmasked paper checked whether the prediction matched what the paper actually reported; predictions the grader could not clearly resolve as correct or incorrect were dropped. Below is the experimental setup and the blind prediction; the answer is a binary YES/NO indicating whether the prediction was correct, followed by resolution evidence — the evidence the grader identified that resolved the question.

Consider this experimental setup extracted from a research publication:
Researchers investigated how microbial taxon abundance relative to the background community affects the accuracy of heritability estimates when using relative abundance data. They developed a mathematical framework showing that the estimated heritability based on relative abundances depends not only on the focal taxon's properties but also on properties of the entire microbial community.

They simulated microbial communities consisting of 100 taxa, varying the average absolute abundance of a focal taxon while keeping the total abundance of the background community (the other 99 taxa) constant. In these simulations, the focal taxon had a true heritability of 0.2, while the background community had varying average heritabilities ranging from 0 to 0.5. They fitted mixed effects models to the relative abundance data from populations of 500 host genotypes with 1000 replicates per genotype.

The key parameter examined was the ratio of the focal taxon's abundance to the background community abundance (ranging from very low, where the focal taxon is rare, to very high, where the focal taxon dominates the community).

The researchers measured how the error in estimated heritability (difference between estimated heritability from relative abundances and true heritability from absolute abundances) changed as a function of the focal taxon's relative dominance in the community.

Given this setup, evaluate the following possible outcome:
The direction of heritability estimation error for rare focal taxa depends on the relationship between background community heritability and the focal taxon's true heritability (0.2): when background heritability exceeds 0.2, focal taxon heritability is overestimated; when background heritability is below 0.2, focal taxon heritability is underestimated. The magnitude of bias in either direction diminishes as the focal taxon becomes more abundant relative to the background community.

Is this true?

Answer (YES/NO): NO